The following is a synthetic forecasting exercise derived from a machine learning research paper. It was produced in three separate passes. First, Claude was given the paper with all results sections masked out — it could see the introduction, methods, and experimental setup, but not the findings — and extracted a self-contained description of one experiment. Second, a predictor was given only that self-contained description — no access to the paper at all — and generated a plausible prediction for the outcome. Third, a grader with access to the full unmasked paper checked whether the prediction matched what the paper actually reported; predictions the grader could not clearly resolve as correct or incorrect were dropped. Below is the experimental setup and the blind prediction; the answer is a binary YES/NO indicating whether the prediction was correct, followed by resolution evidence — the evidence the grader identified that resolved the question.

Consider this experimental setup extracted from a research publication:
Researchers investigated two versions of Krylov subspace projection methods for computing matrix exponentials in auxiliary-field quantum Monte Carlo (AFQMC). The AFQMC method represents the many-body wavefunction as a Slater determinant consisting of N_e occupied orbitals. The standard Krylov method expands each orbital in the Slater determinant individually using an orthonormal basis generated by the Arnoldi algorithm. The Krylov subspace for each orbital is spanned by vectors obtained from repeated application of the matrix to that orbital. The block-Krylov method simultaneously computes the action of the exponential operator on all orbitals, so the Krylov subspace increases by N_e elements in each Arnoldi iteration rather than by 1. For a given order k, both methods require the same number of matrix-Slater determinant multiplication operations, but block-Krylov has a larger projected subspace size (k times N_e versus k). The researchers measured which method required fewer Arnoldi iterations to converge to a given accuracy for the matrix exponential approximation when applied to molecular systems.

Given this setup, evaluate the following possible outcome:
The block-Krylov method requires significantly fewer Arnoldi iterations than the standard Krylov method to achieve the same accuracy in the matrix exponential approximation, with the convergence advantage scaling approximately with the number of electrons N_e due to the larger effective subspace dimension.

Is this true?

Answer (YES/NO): NO